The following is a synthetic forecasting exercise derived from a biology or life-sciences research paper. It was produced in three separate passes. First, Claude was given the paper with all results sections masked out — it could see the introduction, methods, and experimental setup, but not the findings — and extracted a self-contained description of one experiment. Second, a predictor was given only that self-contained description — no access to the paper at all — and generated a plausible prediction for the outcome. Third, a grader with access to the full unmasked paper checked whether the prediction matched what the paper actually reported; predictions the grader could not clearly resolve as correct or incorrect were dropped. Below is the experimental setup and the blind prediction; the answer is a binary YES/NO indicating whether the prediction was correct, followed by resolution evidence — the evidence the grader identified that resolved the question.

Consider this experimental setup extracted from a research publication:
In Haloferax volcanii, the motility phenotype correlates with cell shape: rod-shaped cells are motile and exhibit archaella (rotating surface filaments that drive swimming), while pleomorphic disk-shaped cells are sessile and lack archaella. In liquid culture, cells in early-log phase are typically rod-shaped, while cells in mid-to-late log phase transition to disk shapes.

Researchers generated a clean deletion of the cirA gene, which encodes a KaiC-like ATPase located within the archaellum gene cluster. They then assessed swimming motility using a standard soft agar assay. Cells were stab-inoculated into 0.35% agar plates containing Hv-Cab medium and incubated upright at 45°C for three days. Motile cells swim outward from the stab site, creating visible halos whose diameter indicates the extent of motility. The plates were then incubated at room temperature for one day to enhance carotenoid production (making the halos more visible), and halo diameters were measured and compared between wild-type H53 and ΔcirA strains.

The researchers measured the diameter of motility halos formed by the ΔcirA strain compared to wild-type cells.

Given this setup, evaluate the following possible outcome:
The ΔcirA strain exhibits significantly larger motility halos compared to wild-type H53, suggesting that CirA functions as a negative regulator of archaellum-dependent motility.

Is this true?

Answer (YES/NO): YES